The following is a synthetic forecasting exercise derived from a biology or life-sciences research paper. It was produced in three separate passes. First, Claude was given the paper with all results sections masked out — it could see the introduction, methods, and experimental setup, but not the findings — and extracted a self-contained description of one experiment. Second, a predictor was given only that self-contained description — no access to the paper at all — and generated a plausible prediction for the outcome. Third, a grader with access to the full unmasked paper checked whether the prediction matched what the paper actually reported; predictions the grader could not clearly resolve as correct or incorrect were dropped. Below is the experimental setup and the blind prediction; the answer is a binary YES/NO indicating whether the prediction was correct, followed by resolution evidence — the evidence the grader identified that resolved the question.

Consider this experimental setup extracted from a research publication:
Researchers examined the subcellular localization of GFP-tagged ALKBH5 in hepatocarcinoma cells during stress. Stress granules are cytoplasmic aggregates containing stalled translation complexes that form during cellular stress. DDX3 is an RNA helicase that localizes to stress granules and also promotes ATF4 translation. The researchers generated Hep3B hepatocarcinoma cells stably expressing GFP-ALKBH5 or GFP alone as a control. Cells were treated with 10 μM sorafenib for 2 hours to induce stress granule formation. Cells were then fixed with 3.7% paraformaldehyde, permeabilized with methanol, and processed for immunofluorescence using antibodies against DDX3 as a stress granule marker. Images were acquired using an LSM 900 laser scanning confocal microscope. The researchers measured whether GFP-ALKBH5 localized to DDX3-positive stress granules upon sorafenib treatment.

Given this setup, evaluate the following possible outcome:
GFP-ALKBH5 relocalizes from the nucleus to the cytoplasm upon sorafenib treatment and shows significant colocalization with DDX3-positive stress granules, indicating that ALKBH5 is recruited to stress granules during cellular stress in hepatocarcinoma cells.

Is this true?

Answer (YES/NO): NO